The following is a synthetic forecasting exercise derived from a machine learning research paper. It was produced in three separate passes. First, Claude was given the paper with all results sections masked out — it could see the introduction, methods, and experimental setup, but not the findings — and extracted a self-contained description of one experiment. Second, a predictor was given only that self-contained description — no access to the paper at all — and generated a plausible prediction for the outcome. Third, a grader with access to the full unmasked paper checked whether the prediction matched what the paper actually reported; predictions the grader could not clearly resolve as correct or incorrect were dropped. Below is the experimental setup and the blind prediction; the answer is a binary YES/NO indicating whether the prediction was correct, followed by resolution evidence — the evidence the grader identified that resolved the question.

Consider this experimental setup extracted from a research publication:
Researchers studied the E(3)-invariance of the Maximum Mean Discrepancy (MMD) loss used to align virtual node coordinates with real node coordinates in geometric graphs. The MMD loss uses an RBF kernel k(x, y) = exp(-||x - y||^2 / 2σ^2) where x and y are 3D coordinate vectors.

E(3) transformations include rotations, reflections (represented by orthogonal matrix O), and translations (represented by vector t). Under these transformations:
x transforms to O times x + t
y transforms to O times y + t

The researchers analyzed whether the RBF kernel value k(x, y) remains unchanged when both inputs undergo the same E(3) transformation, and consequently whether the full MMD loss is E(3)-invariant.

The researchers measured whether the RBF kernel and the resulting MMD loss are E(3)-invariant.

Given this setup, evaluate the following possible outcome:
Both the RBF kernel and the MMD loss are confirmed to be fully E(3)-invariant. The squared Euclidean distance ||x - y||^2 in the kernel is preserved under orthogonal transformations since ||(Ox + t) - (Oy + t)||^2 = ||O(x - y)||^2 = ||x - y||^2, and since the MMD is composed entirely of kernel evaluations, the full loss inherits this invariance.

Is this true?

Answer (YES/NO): YES